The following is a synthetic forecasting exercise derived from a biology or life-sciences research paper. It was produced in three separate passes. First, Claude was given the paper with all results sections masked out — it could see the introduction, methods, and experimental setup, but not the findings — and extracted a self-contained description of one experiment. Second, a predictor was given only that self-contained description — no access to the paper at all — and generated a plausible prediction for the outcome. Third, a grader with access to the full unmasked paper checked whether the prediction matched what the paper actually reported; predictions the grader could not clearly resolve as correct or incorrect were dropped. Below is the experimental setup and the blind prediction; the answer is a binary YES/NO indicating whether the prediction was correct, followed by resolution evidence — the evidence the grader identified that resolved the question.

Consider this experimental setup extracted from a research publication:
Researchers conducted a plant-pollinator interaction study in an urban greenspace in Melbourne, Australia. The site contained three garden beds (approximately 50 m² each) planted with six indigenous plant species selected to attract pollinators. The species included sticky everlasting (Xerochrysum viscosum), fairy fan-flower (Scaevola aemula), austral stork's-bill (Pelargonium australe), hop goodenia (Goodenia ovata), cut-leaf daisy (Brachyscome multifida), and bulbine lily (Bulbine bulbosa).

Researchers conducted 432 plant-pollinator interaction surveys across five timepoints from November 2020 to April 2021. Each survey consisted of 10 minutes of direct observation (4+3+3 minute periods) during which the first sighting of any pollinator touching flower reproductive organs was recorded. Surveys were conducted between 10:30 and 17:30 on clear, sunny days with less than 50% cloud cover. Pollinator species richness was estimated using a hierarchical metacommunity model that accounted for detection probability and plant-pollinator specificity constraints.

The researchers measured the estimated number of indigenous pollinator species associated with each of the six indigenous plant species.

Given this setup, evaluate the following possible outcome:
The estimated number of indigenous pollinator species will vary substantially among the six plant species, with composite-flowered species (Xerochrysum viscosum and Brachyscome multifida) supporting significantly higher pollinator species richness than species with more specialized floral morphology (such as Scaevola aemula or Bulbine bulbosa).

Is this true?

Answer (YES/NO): NO